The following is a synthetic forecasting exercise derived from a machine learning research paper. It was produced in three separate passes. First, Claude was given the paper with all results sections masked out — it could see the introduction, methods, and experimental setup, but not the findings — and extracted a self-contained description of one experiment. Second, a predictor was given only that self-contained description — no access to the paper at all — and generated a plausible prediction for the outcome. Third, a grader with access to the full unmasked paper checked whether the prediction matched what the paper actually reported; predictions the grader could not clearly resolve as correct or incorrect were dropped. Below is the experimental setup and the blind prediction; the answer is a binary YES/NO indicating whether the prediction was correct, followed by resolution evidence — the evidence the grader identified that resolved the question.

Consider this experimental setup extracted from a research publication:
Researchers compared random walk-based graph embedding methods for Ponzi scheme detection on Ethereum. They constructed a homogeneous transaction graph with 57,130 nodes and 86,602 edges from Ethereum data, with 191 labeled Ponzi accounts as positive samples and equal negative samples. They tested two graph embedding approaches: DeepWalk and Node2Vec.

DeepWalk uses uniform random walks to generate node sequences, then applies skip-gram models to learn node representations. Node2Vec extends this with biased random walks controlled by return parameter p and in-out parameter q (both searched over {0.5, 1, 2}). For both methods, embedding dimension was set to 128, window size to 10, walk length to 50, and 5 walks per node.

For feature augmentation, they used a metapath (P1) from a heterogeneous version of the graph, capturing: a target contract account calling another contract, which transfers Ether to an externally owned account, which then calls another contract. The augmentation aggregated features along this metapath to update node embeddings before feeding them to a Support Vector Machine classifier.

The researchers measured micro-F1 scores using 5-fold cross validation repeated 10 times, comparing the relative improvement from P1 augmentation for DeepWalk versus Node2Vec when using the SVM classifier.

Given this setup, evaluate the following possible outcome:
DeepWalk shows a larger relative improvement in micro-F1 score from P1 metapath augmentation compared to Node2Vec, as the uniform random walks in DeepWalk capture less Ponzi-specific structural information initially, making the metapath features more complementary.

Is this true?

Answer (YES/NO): NO